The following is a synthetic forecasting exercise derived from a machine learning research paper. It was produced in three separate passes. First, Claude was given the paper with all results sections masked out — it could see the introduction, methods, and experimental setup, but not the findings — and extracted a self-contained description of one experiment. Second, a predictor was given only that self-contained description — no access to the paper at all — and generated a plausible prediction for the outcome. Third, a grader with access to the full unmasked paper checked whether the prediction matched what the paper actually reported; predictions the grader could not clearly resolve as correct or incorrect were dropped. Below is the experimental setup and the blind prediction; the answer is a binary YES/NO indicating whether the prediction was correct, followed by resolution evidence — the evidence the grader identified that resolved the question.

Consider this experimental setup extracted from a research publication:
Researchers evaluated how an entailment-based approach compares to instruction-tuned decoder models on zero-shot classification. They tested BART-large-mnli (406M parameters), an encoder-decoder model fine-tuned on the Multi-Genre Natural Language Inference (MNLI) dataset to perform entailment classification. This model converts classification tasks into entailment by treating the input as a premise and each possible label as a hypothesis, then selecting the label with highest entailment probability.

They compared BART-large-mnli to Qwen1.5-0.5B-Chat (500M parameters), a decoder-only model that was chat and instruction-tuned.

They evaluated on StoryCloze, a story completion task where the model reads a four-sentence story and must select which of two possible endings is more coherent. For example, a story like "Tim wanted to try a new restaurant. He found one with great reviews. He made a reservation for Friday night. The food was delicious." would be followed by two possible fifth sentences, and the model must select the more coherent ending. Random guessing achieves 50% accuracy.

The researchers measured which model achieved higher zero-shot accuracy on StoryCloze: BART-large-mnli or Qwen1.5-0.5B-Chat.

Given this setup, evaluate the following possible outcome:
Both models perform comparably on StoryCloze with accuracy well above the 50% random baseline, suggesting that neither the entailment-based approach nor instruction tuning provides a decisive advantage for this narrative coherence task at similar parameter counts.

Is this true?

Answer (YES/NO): NO